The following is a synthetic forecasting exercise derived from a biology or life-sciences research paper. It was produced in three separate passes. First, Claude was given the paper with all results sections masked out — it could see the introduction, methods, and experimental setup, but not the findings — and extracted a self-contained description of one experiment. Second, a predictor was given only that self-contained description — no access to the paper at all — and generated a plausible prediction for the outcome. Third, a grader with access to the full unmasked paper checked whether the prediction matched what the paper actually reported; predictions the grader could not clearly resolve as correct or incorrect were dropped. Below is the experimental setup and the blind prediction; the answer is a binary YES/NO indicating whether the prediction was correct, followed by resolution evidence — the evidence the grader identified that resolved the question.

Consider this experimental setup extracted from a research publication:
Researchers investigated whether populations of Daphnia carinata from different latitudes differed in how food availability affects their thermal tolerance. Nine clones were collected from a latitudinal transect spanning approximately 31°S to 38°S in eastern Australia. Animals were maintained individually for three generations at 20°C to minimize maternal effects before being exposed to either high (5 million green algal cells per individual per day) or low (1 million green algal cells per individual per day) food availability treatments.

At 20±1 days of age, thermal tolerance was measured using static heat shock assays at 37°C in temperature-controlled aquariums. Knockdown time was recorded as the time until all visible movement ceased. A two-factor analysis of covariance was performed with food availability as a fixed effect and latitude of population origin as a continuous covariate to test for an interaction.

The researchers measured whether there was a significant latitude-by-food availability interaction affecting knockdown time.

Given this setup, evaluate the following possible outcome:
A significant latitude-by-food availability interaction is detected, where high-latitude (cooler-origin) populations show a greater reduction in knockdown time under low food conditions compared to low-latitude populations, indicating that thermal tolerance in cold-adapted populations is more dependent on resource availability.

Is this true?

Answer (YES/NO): YES